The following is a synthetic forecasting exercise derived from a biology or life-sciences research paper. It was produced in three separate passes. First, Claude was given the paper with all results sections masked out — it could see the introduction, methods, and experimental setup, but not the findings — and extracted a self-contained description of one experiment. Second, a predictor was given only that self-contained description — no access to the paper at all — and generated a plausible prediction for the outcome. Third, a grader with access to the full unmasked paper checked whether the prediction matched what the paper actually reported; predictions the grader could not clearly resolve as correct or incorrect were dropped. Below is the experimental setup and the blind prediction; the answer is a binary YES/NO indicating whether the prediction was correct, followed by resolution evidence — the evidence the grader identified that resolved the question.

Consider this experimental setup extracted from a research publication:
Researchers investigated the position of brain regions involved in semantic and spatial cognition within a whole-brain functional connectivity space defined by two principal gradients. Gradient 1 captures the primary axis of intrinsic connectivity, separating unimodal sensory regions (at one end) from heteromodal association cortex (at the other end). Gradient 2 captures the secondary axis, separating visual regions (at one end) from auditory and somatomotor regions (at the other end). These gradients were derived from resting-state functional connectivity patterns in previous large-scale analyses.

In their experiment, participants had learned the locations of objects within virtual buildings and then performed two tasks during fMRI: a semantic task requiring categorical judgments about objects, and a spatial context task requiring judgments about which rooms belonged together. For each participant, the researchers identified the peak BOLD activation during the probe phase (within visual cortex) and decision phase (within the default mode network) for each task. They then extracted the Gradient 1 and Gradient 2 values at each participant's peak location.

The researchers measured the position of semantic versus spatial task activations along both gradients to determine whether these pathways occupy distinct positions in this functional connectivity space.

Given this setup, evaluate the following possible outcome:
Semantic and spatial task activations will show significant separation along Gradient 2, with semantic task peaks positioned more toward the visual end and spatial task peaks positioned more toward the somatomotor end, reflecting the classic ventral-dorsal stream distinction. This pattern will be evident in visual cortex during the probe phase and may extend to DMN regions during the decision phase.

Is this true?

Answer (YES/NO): NO